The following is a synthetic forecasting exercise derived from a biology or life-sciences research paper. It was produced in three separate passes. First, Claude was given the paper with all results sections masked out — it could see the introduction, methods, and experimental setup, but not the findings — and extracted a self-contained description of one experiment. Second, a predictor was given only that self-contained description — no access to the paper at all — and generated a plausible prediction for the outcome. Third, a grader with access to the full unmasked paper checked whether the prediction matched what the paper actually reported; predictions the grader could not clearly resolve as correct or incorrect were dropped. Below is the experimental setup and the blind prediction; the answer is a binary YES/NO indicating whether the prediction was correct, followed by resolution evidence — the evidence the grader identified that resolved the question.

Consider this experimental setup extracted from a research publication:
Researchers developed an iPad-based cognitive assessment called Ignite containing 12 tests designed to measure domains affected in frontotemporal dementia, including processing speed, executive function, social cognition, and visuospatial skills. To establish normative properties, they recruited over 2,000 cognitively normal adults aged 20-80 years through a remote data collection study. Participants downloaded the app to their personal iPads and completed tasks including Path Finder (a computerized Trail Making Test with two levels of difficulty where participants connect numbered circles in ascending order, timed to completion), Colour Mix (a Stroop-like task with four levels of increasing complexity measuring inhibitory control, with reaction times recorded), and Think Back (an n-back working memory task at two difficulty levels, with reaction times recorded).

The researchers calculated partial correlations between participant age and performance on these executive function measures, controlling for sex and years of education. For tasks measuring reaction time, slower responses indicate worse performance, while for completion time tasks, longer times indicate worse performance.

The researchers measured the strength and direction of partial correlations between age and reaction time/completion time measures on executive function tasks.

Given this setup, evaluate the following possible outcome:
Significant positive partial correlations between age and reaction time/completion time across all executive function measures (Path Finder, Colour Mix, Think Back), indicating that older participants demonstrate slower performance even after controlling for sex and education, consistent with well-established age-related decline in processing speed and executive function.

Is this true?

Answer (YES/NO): YES